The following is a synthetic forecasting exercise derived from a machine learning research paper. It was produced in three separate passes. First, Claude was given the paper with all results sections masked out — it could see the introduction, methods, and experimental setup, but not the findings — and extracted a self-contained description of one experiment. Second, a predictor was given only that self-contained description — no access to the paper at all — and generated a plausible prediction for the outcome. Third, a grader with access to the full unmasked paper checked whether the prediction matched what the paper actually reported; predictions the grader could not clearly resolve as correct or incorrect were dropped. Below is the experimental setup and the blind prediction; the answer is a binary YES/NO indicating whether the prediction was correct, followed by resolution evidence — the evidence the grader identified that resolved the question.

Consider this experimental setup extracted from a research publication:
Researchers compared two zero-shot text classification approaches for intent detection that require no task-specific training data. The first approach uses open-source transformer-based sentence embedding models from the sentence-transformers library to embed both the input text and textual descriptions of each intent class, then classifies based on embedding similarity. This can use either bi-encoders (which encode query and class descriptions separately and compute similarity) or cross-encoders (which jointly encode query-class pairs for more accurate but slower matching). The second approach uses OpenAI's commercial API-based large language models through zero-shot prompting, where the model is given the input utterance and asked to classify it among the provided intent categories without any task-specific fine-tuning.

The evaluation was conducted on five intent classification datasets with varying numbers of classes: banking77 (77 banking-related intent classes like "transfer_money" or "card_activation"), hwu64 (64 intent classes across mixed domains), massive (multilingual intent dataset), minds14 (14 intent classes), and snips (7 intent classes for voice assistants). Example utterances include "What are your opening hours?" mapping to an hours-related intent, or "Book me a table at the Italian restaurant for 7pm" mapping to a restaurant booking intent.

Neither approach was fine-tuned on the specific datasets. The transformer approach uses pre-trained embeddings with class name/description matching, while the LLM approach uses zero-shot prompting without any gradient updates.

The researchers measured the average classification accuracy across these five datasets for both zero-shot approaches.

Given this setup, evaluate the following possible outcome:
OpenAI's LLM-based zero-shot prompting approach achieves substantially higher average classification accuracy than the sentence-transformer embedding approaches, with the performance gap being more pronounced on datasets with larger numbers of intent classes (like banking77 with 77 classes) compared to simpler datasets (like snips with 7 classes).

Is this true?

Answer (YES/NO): NO